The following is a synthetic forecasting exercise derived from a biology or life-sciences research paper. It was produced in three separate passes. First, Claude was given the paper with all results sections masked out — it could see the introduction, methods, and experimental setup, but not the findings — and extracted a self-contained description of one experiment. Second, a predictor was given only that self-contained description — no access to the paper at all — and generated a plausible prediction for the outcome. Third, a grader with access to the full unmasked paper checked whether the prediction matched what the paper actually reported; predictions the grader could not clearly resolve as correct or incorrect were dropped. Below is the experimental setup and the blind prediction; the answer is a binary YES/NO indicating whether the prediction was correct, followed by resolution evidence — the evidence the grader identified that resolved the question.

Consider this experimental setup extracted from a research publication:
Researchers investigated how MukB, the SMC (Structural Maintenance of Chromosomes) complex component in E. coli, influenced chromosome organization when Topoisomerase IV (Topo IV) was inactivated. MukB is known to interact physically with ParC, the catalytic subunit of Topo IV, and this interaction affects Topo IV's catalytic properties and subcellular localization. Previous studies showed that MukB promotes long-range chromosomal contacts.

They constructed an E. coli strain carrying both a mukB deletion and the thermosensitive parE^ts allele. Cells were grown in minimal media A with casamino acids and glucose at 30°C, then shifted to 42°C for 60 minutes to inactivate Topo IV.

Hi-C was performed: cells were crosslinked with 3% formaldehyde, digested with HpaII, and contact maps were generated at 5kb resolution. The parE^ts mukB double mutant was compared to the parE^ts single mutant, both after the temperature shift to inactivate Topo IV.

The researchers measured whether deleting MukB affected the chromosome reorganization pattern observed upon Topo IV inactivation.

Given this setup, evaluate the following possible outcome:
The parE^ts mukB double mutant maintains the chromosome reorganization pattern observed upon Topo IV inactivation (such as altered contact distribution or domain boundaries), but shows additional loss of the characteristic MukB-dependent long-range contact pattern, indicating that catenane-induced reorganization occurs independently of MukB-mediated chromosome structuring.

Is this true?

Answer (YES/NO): NO